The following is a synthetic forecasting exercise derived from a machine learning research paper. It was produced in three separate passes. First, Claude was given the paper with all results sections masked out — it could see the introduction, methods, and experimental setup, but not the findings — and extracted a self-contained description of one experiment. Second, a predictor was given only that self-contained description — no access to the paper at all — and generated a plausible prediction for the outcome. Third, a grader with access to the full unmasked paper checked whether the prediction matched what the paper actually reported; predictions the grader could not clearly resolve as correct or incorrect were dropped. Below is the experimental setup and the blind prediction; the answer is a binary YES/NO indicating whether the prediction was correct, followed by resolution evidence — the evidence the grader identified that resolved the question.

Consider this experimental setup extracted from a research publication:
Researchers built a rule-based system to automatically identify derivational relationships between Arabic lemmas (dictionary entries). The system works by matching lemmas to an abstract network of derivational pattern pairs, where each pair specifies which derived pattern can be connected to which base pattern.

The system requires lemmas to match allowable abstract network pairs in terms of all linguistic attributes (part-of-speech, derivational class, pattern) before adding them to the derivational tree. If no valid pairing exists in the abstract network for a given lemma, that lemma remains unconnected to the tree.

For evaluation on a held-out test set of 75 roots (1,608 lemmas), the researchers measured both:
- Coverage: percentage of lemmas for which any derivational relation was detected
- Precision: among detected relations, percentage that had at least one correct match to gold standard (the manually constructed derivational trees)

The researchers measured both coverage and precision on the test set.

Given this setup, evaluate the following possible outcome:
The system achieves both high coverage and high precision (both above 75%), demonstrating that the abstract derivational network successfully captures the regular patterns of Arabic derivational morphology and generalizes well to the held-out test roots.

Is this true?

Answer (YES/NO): NO